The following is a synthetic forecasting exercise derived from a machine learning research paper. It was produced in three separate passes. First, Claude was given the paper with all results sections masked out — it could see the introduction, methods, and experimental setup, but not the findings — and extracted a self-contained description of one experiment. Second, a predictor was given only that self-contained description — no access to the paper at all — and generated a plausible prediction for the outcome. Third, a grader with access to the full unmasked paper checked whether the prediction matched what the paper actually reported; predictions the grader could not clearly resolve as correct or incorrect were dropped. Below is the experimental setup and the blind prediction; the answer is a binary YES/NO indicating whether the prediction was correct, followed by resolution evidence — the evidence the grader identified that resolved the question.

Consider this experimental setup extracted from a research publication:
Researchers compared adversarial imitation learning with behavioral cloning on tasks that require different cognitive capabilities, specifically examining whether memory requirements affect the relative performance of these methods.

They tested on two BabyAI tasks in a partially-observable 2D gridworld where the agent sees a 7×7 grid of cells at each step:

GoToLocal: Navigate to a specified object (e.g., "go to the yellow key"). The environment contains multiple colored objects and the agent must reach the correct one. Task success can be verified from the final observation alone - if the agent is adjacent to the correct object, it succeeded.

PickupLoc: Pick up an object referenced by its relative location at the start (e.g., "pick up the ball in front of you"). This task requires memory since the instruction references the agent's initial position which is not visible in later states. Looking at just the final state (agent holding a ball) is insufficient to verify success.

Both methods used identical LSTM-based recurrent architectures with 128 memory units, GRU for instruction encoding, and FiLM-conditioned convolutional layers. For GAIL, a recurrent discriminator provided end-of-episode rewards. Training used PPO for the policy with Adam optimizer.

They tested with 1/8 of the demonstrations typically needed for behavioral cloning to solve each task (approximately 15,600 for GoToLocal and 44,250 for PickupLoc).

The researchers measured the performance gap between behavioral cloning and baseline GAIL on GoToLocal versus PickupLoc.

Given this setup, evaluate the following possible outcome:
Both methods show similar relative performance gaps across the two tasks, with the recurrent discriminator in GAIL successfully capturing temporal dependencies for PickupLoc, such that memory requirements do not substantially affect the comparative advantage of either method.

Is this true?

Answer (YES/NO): NO